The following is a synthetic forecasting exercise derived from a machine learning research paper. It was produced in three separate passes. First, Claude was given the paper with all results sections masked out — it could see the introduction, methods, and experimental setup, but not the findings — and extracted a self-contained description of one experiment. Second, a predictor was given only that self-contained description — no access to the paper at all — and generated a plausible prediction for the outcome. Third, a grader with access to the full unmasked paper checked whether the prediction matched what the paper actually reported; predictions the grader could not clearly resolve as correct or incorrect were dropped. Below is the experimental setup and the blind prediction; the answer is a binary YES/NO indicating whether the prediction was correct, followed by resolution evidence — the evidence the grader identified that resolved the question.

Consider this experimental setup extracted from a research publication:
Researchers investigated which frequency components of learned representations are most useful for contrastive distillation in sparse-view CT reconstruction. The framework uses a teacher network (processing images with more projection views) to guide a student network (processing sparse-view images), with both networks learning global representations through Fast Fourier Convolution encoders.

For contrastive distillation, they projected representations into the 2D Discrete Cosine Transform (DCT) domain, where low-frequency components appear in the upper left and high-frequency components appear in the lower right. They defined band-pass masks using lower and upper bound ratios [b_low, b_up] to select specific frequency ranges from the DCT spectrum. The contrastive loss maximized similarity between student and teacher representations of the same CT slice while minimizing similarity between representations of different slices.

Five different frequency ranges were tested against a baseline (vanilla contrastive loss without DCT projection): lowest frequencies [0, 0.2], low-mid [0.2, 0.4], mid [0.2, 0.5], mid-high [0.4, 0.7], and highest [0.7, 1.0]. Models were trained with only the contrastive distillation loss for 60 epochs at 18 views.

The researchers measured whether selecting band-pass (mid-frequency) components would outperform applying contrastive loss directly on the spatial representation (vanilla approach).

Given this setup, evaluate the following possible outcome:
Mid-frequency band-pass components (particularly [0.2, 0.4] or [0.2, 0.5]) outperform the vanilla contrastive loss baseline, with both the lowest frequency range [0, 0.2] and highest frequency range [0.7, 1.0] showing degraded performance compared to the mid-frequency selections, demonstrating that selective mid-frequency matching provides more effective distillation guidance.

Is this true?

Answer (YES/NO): YES